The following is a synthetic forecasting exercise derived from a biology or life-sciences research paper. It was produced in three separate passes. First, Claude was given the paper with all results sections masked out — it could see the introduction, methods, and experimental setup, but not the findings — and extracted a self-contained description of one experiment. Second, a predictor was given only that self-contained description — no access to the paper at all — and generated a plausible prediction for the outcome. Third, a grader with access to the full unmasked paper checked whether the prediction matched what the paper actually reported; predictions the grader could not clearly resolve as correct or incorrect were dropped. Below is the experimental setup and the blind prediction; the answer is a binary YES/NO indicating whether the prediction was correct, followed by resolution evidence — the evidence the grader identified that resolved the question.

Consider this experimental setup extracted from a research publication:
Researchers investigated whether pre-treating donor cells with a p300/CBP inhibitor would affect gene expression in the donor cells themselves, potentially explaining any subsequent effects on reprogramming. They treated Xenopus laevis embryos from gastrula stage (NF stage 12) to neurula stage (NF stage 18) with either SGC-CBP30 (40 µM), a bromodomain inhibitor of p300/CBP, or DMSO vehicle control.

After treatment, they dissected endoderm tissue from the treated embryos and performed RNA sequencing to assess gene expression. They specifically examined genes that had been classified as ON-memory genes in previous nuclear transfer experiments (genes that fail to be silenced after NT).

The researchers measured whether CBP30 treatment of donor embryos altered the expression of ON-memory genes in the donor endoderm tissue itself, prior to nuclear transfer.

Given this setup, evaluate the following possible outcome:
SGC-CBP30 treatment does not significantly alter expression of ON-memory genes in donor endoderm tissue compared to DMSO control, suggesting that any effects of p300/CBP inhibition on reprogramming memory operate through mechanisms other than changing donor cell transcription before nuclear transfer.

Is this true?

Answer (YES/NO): YES